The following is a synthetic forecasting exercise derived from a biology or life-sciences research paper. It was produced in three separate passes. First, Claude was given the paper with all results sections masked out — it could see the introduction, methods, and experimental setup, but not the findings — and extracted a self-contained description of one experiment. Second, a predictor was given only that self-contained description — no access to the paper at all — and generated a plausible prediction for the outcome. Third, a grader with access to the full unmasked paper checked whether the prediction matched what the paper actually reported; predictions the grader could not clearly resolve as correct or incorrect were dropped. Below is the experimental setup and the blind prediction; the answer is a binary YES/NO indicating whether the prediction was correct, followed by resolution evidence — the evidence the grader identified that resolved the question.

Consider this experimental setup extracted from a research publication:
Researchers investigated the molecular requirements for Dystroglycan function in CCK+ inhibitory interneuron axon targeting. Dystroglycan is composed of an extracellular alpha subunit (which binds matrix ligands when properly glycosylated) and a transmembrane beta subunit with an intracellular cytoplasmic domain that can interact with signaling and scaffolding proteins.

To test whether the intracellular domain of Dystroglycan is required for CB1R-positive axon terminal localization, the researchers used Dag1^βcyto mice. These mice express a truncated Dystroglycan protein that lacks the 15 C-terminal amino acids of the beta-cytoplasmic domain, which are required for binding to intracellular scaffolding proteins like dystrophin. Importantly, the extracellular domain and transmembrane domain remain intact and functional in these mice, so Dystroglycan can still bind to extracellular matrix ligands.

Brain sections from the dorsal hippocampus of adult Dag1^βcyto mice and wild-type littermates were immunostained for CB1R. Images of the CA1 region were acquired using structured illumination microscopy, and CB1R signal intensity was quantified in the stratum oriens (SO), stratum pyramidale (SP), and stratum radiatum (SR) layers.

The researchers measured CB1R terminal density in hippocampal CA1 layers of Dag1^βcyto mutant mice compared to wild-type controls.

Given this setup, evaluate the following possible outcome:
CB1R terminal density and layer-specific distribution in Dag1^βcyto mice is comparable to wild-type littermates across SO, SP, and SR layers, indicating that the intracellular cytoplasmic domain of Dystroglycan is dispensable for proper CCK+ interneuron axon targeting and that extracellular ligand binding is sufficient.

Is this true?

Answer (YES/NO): NO